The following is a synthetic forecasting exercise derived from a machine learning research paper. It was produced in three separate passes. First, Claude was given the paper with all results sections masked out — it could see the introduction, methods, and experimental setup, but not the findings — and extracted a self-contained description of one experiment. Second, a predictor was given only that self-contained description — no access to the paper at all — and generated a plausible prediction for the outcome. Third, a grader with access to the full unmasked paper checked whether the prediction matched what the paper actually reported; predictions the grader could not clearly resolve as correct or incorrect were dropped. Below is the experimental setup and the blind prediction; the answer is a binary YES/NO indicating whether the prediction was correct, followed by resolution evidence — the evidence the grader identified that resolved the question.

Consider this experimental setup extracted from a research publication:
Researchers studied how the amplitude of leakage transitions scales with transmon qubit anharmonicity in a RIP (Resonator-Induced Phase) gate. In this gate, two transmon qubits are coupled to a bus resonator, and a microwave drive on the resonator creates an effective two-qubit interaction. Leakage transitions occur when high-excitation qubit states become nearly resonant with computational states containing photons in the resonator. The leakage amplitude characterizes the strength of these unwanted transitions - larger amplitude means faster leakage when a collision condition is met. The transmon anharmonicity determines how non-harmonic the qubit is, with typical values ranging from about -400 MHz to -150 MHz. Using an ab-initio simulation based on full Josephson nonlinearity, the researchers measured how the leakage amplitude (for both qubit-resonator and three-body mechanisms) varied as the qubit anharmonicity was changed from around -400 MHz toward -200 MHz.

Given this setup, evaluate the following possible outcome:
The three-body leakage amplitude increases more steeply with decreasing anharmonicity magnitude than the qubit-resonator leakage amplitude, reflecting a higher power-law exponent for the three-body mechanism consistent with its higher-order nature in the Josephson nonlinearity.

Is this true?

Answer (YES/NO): NO